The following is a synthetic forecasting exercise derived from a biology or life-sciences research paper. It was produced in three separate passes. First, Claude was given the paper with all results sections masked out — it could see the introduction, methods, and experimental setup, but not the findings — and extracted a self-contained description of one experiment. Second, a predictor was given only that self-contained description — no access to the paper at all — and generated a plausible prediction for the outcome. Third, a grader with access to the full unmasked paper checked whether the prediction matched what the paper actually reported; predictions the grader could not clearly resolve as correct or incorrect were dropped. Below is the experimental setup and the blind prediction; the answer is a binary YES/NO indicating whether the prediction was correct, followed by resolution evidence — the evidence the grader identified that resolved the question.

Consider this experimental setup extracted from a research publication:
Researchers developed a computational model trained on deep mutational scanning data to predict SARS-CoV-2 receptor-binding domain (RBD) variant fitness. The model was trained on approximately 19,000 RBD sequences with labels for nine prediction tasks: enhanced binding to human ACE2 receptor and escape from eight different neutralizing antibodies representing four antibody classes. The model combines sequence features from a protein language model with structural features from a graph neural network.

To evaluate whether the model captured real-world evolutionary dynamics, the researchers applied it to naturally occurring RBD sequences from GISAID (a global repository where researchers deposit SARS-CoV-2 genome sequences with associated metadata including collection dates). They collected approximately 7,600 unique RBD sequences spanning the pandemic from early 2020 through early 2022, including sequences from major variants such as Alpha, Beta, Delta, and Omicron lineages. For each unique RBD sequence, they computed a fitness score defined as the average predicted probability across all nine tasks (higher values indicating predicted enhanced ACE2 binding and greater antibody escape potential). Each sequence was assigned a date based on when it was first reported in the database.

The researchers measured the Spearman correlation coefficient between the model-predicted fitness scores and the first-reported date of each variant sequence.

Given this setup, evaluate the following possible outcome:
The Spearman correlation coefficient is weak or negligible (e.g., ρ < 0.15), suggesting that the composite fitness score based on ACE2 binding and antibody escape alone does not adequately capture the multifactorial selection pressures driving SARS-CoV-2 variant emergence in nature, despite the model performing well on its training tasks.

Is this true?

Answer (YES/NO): NO